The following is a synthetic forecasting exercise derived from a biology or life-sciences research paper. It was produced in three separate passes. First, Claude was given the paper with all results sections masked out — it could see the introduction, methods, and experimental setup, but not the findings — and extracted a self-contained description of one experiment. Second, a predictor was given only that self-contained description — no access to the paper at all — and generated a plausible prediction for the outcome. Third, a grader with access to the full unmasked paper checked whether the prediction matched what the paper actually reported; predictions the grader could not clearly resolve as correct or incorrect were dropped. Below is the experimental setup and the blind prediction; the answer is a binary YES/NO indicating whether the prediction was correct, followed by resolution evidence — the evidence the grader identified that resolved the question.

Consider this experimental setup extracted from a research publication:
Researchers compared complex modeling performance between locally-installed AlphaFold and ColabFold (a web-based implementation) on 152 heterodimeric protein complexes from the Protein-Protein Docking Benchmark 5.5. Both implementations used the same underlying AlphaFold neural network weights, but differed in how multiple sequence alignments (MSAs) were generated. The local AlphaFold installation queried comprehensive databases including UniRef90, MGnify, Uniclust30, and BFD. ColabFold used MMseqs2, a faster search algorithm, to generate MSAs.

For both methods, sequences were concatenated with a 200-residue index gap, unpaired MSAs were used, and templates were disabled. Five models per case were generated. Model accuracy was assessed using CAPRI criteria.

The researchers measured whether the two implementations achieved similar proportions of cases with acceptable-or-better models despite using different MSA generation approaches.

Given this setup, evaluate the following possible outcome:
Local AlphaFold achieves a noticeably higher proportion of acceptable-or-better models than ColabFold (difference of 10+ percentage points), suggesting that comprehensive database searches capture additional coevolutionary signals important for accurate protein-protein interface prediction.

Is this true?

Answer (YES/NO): NO